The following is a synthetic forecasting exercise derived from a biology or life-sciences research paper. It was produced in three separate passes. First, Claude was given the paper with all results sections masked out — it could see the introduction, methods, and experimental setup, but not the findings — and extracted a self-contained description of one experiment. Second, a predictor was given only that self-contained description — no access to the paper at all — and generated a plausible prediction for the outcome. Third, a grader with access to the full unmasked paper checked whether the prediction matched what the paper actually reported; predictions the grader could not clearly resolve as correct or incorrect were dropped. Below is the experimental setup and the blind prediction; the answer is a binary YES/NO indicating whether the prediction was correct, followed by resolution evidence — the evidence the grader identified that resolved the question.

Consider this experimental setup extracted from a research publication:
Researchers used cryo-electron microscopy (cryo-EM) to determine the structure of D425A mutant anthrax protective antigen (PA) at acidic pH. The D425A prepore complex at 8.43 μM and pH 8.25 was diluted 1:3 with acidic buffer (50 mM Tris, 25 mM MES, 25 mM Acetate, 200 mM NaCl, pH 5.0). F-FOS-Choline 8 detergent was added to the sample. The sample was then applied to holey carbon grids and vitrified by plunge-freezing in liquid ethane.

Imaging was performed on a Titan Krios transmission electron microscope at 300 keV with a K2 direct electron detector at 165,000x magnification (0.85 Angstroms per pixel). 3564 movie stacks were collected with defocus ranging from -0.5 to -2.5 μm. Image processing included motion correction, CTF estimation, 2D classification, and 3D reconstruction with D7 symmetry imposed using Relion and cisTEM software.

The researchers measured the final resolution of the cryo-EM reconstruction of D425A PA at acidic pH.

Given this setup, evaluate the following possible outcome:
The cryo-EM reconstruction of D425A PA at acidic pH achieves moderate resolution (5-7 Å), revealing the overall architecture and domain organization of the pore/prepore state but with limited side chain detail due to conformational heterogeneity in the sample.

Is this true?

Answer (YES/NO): NO